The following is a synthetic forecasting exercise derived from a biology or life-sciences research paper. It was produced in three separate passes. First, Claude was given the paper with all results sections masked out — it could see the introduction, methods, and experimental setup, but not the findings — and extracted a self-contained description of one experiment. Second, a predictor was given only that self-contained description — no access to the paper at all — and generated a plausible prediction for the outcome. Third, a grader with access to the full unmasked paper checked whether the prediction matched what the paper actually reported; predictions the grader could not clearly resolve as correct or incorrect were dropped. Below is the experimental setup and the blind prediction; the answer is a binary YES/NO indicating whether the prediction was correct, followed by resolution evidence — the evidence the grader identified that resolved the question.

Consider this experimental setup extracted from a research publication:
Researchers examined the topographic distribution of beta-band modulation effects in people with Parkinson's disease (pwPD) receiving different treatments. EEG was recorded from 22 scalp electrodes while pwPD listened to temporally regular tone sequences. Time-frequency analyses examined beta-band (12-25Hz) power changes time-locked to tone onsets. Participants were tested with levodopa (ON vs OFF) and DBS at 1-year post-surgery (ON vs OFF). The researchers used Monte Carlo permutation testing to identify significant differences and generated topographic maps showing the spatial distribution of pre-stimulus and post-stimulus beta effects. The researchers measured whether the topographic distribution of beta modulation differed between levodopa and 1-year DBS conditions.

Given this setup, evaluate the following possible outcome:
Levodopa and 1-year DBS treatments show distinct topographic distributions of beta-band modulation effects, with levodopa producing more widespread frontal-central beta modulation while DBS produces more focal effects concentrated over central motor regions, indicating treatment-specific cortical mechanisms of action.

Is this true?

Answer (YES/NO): NO